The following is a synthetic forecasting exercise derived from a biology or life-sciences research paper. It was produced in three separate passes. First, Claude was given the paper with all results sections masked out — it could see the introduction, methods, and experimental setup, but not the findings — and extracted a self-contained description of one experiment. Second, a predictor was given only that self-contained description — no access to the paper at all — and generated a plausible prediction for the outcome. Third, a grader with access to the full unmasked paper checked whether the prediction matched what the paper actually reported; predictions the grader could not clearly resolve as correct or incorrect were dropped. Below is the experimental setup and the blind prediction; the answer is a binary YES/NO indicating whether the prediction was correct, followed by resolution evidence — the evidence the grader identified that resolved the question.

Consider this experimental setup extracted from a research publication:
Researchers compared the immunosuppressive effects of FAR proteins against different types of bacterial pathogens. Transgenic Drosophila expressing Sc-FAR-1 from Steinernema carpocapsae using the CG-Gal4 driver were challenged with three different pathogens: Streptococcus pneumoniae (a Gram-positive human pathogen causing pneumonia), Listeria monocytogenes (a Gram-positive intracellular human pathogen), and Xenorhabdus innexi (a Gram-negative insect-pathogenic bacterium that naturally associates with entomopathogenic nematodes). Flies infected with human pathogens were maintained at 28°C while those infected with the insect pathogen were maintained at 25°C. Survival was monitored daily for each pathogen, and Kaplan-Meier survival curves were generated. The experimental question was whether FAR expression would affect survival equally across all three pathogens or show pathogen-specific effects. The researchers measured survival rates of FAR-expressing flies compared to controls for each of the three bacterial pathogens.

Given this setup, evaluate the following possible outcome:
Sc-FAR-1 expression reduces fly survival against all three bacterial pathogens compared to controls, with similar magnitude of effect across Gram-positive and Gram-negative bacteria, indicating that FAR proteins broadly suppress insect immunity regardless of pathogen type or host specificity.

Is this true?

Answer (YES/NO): YES